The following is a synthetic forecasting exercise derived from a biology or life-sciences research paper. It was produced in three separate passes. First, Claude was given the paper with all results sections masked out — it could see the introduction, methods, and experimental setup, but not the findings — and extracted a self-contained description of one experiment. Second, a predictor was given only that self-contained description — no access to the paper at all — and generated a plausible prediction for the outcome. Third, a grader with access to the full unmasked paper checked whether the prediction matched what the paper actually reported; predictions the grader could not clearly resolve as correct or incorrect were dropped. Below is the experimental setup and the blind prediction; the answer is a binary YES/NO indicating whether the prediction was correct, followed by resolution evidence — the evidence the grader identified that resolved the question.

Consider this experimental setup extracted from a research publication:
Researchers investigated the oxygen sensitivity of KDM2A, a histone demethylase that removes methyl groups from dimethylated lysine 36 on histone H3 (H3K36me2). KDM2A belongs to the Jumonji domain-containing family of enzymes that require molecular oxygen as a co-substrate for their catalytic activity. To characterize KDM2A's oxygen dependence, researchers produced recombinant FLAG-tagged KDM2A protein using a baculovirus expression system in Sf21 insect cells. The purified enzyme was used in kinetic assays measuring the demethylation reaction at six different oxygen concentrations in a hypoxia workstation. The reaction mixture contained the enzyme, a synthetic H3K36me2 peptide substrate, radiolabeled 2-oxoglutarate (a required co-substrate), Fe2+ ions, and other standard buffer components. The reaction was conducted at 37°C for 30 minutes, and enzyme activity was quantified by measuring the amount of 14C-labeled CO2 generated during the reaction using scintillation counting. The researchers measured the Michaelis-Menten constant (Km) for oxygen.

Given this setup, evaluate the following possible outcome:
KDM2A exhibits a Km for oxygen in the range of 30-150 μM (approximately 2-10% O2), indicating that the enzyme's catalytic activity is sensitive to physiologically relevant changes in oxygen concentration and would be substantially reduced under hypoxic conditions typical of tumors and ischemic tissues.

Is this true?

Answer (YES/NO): YES